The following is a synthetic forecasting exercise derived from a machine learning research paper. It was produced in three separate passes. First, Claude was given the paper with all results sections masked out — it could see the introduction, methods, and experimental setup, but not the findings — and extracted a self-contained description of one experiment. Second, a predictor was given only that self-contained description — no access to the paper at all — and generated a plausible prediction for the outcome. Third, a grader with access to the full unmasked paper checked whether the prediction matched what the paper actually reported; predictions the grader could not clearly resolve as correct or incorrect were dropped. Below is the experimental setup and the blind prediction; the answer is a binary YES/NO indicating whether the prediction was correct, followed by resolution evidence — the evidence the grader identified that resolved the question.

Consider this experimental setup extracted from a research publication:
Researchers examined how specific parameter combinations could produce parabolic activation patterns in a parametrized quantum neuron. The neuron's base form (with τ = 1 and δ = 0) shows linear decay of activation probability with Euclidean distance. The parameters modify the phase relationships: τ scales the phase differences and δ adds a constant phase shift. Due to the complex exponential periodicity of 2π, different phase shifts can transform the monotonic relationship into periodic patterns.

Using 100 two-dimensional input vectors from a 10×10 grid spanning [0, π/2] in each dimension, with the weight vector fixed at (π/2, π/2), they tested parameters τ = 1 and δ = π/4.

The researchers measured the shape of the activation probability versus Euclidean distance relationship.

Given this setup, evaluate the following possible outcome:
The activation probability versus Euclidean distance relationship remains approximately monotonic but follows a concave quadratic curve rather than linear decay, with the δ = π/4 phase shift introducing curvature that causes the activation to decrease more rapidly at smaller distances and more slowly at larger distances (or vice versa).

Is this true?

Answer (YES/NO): NO